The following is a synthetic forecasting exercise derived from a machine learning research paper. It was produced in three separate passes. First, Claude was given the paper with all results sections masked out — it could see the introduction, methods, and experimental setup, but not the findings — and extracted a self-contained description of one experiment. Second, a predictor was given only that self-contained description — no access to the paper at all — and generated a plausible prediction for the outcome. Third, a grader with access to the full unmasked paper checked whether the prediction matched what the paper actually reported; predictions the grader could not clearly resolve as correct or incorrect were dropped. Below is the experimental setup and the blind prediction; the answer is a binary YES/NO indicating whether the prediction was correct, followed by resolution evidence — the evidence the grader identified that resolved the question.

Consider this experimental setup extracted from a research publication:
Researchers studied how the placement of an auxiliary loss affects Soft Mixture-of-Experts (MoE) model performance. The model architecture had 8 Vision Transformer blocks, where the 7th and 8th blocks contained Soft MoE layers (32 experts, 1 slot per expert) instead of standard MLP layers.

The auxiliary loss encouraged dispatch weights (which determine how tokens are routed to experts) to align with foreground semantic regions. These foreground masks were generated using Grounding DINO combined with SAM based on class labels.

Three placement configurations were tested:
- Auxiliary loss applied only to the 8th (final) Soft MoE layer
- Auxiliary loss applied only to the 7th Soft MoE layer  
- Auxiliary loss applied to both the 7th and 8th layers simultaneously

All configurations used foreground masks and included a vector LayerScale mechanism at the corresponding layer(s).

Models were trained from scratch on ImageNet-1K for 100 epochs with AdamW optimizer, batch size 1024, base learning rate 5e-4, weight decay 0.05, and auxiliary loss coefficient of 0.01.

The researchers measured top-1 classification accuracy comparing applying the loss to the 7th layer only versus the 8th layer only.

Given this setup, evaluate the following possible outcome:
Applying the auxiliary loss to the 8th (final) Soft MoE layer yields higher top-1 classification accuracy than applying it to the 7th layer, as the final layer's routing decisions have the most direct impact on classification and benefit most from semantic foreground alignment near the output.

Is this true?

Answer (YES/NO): YES